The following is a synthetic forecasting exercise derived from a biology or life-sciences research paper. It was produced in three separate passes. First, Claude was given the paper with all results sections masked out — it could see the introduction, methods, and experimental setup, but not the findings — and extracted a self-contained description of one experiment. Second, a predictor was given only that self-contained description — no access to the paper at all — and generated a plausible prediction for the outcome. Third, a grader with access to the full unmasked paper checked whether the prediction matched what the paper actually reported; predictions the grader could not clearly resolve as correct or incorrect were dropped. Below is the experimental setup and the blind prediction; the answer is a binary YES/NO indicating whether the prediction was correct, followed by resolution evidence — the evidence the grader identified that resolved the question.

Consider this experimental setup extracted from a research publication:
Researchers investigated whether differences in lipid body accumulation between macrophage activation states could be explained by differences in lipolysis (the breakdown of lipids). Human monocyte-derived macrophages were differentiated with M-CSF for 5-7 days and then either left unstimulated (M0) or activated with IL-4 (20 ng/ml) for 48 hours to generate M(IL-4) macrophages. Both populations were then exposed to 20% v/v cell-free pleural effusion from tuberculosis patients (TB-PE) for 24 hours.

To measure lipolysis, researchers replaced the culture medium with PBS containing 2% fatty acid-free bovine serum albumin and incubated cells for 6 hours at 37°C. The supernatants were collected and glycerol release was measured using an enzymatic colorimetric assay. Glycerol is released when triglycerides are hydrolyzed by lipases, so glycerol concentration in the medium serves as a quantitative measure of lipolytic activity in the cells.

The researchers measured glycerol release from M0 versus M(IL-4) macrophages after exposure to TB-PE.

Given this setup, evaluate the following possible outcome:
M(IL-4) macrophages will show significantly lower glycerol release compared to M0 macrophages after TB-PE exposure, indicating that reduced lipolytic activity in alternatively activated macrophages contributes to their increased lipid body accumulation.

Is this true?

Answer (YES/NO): NO